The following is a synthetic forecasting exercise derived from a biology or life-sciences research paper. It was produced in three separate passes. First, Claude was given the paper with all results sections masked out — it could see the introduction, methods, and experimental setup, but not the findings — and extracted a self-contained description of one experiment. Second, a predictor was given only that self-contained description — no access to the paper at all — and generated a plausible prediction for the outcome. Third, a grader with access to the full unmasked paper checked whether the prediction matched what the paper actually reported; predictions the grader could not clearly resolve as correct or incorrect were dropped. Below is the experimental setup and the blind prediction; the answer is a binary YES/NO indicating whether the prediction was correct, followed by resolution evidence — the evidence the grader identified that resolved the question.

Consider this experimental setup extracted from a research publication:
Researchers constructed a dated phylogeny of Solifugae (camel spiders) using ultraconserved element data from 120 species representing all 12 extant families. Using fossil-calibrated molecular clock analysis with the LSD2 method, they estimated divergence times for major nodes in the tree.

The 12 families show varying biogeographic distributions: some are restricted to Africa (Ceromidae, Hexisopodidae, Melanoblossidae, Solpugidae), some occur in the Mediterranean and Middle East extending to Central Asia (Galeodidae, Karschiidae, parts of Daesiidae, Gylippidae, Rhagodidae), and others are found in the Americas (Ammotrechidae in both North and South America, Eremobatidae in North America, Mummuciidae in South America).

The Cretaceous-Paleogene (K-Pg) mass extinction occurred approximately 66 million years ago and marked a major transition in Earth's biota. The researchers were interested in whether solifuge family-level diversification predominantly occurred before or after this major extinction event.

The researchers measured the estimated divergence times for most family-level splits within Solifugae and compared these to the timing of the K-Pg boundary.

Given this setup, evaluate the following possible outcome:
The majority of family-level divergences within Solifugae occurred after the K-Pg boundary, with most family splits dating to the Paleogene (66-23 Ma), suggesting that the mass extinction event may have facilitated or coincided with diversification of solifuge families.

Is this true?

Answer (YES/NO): YES